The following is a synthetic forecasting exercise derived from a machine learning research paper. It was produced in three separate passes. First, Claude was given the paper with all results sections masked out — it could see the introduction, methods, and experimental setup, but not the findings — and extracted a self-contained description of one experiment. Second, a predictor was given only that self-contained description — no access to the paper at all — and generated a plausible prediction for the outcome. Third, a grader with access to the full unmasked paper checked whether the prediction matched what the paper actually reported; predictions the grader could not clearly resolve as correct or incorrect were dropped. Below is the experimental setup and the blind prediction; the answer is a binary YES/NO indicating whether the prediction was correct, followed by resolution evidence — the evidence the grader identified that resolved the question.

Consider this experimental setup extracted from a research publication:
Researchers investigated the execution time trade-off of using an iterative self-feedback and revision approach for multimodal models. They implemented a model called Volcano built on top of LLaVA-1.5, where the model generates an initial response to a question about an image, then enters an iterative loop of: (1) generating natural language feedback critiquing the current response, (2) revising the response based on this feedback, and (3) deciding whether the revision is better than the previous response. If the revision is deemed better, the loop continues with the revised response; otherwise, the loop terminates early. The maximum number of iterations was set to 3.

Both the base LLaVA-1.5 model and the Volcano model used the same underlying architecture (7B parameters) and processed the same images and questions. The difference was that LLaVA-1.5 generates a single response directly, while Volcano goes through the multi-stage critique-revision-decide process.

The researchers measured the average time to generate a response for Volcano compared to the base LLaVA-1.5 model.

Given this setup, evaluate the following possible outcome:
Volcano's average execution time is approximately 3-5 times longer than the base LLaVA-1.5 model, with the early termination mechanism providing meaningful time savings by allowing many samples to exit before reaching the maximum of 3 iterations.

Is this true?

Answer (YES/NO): NO